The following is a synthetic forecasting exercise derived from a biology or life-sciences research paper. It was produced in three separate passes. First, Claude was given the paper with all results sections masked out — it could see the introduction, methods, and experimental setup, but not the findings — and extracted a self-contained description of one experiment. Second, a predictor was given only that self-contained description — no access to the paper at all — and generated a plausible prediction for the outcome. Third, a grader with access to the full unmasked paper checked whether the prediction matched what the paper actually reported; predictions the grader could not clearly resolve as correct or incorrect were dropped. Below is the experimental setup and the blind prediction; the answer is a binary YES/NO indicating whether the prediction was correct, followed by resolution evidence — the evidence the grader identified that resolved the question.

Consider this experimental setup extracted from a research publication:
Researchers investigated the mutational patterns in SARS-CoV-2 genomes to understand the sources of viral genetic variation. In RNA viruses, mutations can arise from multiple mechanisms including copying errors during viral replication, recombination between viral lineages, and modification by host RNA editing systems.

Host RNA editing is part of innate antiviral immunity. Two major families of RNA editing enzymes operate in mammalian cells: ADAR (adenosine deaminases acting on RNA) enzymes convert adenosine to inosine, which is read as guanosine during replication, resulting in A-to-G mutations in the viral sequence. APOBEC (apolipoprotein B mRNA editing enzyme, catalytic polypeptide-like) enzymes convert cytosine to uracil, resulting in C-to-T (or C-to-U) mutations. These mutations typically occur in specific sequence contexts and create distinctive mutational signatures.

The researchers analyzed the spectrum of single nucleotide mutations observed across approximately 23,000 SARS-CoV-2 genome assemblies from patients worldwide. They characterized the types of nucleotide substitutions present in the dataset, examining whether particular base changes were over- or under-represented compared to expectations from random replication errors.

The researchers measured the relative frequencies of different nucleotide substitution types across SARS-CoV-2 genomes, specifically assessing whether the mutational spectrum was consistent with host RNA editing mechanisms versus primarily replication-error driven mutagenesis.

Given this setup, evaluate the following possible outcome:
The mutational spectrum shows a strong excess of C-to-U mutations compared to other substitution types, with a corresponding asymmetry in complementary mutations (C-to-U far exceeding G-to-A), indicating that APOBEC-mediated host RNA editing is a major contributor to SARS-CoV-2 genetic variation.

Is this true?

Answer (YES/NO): YES